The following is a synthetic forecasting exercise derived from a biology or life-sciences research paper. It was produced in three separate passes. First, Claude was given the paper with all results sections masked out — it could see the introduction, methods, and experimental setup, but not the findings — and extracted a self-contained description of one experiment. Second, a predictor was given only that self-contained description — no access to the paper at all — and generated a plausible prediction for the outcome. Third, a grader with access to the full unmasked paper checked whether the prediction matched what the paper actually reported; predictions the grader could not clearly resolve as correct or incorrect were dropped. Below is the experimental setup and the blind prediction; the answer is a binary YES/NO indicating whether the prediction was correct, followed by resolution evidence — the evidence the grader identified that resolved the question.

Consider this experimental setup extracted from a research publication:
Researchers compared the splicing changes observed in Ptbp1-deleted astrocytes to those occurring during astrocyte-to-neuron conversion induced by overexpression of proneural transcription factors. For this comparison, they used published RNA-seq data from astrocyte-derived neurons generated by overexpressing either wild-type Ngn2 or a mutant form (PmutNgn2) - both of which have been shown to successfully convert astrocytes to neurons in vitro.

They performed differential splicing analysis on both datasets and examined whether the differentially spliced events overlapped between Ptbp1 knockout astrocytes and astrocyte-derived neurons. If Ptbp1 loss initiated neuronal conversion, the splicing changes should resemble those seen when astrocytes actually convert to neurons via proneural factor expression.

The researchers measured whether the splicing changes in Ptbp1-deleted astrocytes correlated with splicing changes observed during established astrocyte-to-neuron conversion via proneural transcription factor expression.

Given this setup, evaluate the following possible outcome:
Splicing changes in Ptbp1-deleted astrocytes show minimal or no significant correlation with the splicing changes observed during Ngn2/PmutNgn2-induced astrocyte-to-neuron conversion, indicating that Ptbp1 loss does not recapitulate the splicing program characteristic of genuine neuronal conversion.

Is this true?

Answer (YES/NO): YES